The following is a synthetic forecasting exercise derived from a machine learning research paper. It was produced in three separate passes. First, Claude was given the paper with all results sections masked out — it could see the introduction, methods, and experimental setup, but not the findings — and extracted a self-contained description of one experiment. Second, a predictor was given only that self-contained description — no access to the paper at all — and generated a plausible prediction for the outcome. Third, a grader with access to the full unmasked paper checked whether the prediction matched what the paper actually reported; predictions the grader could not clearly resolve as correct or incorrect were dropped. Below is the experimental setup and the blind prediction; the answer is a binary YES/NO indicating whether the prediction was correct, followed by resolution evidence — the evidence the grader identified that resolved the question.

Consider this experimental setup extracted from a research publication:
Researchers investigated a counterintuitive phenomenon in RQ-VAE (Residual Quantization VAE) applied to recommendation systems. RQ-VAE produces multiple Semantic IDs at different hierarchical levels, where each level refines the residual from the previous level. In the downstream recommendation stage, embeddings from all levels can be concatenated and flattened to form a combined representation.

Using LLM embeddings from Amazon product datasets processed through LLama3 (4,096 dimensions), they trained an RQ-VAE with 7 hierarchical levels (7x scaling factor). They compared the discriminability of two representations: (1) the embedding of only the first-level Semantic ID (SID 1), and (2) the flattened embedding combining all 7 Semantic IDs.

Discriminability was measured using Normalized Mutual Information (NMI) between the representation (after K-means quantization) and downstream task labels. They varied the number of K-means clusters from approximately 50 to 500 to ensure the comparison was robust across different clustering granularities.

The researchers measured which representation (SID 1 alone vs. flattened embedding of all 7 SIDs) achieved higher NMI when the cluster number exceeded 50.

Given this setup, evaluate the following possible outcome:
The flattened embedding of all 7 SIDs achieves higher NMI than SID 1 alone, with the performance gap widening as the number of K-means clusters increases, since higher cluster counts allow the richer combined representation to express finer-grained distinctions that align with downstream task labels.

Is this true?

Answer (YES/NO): NO